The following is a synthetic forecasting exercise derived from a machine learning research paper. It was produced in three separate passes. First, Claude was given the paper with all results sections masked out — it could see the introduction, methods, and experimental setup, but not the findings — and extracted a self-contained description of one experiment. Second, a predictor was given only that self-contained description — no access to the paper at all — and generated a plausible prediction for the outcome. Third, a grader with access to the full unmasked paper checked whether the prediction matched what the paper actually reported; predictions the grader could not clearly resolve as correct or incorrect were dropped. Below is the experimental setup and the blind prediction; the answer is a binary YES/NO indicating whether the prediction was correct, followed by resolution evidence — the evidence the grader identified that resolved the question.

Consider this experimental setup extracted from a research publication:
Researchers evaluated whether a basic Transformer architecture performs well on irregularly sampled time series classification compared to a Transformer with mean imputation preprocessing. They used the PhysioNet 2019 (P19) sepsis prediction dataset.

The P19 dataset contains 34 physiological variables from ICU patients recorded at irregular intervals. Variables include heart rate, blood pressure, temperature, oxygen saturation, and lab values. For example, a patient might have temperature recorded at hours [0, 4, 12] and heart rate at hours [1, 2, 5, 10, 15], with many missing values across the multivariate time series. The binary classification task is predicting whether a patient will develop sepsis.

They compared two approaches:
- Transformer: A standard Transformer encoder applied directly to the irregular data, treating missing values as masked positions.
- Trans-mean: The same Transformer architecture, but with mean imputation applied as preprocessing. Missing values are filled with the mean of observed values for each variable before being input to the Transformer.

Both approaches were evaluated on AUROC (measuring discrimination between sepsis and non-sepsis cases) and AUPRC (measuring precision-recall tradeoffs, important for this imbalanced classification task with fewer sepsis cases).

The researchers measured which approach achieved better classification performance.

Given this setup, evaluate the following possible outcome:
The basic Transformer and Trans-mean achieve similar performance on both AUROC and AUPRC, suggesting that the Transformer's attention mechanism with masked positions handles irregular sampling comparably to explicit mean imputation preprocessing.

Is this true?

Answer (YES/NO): NO